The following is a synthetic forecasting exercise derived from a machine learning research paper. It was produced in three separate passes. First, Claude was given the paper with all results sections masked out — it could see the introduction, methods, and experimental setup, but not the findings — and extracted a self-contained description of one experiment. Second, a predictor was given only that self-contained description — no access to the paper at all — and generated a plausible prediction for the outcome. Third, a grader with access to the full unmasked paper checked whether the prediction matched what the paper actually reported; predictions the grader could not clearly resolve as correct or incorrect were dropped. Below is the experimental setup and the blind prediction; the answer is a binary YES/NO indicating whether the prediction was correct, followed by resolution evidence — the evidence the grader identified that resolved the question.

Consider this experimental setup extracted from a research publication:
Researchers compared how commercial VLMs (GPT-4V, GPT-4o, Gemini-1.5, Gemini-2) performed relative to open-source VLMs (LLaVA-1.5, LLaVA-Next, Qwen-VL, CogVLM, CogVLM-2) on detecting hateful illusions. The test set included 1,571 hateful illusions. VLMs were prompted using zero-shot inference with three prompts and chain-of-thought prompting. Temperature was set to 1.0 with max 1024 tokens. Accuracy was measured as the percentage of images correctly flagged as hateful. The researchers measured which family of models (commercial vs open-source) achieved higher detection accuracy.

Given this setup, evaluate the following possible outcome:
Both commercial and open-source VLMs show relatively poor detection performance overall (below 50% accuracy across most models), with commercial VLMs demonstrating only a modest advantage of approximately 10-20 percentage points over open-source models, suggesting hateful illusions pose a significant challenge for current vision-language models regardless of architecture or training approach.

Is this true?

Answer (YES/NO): NO